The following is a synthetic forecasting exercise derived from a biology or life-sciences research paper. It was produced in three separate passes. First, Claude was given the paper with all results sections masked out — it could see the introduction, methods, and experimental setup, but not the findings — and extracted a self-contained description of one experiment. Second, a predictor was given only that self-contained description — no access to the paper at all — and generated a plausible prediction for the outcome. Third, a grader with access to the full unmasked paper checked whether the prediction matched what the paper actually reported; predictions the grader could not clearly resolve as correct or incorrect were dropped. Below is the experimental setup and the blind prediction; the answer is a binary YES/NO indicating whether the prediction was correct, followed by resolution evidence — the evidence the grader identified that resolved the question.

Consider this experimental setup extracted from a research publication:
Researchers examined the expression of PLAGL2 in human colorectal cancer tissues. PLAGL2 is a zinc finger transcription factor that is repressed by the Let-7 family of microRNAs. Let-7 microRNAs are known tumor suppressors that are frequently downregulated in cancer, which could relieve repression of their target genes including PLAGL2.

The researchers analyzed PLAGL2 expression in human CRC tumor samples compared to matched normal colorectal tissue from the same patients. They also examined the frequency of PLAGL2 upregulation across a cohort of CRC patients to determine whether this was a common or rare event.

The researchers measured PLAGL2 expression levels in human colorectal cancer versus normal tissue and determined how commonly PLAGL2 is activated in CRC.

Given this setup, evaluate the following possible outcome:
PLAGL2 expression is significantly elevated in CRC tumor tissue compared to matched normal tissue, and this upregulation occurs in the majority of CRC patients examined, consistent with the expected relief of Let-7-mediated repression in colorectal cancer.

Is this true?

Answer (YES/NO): YES